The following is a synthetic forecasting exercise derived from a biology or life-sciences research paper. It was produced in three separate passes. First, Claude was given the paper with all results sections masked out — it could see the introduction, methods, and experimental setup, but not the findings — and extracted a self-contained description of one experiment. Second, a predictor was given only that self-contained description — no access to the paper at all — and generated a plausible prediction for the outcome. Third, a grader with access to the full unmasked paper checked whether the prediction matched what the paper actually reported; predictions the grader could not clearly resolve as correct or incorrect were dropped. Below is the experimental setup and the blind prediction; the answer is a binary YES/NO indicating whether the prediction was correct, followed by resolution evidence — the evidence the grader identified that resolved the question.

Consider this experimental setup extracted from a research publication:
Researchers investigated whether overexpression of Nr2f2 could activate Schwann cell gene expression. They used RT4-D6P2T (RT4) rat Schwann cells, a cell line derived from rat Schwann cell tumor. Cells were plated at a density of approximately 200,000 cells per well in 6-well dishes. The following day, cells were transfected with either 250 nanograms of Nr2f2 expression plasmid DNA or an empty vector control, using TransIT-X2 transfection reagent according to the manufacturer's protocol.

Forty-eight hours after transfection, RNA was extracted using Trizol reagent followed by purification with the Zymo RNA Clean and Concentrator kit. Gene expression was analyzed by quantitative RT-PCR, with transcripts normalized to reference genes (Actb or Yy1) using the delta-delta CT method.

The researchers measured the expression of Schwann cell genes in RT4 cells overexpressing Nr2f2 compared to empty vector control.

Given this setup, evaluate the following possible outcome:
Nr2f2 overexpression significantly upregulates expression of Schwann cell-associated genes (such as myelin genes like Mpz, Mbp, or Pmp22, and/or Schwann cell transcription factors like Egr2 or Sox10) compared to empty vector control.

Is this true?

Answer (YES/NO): NO